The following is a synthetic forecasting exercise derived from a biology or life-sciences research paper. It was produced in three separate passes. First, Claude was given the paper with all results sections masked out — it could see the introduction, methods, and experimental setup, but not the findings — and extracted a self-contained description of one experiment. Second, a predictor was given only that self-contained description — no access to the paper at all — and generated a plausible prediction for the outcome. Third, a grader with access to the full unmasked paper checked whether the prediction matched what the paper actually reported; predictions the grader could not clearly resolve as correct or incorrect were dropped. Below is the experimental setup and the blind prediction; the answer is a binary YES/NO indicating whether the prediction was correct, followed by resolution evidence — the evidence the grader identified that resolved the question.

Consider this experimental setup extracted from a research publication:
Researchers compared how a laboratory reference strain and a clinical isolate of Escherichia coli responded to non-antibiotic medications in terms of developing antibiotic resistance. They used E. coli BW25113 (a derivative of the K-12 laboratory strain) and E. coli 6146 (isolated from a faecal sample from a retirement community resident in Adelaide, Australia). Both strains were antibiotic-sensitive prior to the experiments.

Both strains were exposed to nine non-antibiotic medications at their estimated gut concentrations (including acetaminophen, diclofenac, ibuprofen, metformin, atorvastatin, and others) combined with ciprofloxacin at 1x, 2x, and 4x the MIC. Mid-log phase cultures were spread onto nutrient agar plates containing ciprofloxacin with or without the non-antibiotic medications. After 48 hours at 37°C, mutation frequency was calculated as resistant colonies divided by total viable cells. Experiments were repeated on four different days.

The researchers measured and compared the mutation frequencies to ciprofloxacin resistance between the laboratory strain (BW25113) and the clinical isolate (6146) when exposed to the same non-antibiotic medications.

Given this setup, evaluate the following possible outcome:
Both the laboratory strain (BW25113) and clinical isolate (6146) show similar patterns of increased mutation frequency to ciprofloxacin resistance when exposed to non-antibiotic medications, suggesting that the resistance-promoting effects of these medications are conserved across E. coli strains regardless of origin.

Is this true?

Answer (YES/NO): NO